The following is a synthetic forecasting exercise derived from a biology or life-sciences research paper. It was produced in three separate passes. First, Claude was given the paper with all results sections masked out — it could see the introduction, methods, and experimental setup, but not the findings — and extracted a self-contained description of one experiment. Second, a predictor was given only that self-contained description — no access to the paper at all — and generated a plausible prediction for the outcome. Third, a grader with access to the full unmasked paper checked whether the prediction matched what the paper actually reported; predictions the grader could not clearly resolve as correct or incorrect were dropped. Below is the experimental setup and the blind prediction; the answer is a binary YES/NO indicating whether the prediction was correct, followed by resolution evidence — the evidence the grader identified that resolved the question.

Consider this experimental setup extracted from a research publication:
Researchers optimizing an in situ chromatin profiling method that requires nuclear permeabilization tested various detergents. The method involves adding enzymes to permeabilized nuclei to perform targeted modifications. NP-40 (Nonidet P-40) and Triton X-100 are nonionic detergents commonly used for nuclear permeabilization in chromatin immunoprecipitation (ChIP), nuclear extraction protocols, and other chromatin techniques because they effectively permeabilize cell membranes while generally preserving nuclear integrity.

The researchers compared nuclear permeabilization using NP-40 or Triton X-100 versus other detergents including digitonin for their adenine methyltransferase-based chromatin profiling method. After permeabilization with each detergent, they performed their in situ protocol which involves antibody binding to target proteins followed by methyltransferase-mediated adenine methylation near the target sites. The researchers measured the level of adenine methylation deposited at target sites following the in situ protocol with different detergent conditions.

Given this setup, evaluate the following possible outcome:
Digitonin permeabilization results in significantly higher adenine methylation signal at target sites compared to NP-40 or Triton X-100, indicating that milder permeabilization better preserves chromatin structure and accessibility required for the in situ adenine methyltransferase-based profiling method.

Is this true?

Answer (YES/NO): YES